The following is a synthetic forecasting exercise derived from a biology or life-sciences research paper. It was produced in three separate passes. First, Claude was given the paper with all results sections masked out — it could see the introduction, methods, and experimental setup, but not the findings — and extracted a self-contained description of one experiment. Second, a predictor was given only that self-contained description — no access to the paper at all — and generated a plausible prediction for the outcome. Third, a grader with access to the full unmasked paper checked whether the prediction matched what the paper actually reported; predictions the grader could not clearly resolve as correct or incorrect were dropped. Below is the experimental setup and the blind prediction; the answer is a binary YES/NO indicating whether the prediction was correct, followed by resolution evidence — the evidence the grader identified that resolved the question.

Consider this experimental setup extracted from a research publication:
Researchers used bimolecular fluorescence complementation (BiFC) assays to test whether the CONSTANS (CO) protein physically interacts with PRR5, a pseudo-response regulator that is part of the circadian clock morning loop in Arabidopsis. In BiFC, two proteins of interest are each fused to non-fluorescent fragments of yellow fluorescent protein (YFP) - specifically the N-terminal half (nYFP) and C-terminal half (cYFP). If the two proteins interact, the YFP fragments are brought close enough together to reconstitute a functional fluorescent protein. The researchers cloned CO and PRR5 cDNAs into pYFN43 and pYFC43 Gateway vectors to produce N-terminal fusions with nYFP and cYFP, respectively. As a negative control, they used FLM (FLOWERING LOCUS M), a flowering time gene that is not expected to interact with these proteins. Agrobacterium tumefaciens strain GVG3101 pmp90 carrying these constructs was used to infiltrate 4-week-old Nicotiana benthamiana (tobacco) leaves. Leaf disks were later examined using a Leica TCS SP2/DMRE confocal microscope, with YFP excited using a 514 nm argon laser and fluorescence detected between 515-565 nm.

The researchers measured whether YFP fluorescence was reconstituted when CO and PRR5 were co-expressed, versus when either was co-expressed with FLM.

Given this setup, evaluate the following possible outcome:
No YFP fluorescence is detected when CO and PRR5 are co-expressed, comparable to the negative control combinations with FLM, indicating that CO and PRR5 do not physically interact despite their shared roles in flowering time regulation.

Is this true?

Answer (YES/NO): NO